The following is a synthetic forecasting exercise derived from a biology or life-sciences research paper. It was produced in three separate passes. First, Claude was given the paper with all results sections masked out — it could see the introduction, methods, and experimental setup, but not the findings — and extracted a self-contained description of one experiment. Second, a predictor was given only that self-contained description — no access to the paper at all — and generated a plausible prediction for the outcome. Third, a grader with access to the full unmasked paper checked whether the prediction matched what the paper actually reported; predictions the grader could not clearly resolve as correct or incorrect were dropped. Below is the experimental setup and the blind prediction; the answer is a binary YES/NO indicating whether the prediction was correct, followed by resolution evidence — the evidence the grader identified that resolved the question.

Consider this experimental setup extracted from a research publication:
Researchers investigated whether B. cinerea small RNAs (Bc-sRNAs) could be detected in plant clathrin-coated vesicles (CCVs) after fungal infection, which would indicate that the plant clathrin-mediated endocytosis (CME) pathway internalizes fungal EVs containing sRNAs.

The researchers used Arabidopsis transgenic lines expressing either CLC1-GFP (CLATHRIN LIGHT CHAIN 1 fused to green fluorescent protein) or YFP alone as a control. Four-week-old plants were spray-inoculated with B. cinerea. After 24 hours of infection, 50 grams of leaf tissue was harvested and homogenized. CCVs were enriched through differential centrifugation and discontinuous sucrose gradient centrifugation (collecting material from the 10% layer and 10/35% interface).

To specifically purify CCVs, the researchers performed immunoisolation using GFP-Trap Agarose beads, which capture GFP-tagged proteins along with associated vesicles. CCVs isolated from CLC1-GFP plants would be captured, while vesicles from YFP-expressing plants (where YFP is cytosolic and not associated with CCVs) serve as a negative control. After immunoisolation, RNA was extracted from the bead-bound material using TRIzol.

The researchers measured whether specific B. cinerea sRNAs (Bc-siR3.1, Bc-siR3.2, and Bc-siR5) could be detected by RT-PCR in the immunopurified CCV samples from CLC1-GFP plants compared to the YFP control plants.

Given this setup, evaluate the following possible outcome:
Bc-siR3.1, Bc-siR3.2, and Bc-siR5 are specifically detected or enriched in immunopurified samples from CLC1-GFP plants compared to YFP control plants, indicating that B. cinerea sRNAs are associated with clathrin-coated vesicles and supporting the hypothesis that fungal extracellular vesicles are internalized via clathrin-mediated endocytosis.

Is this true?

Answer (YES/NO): YES